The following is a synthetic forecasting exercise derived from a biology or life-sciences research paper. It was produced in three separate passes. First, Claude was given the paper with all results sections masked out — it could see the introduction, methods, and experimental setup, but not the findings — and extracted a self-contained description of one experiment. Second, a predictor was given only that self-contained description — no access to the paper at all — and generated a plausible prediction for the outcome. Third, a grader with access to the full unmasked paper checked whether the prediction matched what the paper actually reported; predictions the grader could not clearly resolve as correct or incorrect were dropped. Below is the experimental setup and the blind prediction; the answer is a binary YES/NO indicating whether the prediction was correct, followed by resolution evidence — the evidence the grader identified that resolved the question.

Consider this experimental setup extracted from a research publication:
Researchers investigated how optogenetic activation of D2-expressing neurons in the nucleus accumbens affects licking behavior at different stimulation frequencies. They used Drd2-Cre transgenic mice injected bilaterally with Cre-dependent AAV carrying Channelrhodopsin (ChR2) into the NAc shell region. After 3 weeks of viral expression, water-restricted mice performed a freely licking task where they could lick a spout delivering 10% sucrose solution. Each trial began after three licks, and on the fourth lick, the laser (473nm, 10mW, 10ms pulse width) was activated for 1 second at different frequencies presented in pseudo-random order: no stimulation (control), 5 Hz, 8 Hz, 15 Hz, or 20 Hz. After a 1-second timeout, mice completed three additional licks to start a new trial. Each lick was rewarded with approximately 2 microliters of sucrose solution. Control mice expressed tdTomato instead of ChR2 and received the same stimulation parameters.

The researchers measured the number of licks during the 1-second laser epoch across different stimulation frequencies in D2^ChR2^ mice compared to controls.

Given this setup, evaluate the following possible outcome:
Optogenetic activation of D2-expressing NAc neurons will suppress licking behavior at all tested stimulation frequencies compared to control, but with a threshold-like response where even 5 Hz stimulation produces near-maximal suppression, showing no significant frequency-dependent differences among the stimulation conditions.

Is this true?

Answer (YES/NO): NO